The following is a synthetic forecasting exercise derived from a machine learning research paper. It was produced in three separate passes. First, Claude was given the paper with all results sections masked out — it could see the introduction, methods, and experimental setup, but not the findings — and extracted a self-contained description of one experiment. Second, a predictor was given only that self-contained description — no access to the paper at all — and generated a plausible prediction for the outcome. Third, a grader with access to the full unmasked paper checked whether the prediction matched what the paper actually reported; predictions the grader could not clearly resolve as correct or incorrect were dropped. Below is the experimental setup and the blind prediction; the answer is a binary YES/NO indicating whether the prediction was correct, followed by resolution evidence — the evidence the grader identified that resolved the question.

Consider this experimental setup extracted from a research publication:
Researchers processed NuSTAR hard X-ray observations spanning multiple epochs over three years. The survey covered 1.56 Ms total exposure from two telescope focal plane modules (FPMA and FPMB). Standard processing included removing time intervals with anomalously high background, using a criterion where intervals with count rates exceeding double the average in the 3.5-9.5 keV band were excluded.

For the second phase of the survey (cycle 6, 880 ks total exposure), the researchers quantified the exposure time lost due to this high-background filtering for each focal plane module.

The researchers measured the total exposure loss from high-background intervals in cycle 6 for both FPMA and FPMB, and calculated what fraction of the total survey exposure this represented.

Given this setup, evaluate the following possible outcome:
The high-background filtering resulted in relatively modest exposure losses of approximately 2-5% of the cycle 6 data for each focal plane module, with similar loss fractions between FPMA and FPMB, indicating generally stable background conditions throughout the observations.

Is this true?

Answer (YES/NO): NO